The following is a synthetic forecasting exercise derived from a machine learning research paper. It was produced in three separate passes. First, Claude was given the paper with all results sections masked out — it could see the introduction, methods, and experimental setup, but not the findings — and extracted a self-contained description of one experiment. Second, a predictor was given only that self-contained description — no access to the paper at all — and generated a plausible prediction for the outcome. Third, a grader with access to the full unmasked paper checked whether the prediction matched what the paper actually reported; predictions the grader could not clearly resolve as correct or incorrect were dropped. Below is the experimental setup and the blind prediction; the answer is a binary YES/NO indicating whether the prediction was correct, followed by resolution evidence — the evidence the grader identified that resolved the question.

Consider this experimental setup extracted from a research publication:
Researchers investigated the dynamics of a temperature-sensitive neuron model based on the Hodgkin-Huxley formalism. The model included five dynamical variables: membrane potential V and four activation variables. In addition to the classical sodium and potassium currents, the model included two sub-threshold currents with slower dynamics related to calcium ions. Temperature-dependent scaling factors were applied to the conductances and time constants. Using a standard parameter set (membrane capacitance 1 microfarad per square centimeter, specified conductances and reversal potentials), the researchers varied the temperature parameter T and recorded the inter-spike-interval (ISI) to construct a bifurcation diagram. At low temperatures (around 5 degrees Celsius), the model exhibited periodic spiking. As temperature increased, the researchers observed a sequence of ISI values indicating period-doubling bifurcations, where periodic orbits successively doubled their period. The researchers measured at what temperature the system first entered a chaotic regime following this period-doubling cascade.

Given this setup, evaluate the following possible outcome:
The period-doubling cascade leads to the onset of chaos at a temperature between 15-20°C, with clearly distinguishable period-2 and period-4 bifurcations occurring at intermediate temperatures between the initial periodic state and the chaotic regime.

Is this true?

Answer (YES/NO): NO